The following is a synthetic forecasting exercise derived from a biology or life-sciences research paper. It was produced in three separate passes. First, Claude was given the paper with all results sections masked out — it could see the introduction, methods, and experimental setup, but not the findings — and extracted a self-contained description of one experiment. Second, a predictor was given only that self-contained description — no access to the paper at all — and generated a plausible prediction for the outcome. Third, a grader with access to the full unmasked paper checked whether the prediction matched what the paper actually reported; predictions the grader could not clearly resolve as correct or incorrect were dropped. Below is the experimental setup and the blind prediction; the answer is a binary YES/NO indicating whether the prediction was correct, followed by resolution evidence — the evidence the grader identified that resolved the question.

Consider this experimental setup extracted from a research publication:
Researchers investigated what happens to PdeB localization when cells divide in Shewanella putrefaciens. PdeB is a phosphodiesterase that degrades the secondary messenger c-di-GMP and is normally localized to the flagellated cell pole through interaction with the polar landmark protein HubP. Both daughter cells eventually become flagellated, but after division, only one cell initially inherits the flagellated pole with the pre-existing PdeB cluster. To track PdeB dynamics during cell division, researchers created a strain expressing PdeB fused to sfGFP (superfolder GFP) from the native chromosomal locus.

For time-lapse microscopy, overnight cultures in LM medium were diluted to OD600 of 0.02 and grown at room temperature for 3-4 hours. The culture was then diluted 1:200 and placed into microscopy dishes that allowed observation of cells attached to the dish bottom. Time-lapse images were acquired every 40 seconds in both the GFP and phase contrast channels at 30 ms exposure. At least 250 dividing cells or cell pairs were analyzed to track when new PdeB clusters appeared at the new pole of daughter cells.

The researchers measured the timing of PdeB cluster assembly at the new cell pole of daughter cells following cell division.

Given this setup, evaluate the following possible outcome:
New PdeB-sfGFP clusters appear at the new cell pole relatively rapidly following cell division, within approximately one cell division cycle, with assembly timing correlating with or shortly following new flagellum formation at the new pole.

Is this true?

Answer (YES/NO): NO